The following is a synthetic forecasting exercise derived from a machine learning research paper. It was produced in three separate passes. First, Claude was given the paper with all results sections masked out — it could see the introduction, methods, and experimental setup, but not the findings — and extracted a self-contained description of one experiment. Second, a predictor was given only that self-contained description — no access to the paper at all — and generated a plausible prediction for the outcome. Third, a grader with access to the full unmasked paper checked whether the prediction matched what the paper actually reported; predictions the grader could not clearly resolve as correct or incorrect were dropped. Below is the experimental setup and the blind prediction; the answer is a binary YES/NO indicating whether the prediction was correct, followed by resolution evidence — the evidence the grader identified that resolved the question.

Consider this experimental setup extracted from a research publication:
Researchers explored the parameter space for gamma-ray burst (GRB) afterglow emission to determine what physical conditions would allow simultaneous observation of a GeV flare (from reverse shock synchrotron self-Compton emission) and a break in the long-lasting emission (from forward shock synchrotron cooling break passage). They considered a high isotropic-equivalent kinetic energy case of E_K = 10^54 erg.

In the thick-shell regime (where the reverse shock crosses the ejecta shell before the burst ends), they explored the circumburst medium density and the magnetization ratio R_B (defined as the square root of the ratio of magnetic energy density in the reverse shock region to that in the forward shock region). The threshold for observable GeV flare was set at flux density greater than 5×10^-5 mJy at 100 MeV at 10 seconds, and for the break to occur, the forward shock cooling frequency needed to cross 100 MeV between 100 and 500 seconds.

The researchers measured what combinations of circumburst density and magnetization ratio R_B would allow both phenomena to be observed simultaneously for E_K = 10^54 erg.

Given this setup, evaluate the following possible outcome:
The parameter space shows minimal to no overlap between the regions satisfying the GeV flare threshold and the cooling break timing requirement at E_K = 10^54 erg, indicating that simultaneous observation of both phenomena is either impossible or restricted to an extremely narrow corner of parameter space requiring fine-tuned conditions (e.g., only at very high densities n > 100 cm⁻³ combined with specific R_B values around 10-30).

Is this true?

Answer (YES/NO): NO